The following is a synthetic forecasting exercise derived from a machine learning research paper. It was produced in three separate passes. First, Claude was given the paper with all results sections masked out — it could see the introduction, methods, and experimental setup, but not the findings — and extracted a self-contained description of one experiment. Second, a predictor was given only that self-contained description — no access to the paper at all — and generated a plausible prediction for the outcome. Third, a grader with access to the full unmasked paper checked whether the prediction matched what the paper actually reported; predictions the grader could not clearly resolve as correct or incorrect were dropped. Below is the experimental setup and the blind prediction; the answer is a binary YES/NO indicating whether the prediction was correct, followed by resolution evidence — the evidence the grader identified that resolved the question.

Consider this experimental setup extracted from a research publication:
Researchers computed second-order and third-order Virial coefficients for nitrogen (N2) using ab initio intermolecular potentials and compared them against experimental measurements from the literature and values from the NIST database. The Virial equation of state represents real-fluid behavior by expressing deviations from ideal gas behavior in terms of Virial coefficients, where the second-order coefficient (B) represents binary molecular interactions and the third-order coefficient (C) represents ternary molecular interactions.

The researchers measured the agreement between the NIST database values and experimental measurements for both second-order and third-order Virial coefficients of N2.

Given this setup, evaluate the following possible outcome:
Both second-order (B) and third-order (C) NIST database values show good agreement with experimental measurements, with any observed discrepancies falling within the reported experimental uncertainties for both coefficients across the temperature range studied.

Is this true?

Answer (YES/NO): NO